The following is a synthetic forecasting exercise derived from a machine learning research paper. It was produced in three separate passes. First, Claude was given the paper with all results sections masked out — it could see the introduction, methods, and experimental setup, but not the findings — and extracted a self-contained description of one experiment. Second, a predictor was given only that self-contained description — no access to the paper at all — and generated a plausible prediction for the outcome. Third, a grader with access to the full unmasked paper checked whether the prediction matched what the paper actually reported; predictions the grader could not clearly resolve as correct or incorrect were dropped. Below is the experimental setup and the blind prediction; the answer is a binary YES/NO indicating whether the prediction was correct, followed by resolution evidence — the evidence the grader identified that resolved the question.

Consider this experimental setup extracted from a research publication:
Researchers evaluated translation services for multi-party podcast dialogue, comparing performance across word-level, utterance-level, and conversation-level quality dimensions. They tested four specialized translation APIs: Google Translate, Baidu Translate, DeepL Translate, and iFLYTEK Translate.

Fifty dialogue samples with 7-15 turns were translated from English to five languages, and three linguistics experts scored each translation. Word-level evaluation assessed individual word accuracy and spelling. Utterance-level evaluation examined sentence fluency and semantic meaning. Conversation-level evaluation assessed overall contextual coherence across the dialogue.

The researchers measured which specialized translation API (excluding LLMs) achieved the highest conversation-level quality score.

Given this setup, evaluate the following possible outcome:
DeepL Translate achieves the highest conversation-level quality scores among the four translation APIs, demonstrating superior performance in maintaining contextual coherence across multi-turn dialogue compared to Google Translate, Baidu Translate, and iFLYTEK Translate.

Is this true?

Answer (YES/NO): NO